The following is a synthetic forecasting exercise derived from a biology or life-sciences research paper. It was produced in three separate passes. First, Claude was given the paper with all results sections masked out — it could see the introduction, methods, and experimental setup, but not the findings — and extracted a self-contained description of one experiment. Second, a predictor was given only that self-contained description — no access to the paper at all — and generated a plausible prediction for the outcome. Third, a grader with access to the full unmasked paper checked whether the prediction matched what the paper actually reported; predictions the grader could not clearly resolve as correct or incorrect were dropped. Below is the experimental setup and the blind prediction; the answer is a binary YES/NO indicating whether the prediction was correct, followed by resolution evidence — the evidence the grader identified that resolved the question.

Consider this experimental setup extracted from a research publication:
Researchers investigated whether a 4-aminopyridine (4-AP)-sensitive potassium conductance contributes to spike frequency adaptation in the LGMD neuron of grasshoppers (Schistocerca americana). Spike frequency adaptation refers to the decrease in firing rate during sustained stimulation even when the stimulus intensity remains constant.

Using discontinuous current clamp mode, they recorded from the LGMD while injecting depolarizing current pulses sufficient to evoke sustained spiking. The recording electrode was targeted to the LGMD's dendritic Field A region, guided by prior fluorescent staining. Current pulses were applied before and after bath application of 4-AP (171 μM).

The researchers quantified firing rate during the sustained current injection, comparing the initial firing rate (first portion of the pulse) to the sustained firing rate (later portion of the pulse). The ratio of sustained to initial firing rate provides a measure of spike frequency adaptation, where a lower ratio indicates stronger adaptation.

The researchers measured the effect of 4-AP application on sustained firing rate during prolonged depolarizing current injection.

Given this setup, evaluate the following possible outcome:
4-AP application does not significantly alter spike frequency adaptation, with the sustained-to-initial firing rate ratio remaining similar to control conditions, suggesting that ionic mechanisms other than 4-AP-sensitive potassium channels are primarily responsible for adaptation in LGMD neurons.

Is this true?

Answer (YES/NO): NO